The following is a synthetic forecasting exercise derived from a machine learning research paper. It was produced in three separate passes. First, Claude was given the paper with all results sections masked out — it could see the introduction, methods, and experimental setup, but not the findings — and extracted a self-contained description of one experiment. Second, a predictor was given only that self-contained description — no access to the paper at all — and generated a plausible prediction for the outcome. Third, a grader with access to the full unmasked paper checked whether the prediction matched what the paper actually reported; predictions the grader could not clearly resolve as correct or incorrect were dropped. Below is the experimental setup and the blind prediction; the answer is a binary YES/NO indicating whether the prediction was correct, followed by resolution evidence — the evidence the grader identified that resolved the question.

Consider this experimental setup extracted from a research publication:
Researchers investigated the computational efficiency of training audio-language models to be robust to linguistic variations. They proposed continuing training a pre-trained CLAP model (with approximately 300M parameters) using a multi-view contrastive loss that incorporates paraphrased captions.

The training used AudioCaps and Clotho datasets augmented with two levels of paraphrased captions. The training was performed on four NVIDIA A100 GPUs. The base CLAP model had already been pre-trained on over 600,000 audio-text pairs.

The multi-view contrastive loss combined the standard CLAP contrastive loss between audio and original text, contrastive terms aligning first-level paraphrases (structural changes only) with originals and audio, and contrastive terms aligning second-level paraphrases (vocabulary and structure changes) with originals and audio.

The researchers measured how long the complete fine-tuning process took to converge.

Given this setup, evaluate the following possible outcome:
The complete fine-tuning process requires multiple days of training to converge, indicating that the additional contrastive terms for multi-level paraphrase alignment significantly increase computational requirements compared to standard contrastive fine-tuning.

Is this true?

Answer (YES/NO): NO